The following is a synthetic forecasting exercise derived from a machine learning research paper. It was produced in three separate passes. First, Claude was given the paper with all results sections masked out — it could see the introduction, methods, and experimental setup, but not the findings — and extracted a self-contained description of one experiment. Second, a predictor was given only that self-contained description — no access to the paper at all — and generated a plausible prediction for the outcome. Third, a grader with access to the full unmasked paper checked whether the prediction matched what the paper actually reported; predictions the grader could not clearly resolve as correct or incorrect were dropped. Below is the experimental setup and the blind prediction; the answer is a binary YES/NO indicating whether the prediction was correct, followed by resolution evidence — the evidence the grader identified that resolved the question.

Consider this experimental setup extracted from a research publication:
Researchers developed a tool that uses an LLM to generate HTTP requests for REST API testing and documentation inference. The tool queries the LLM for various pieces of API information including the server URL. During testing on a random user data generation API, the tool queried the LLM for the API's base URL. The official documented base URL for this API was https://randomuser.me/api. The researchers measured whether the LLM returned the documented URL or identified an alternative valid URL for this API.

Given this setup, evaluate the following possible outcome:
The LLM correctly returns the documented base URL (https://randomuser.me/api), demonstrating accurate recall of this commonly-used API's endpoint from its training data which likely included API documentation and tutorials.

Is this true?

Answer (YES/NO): NO